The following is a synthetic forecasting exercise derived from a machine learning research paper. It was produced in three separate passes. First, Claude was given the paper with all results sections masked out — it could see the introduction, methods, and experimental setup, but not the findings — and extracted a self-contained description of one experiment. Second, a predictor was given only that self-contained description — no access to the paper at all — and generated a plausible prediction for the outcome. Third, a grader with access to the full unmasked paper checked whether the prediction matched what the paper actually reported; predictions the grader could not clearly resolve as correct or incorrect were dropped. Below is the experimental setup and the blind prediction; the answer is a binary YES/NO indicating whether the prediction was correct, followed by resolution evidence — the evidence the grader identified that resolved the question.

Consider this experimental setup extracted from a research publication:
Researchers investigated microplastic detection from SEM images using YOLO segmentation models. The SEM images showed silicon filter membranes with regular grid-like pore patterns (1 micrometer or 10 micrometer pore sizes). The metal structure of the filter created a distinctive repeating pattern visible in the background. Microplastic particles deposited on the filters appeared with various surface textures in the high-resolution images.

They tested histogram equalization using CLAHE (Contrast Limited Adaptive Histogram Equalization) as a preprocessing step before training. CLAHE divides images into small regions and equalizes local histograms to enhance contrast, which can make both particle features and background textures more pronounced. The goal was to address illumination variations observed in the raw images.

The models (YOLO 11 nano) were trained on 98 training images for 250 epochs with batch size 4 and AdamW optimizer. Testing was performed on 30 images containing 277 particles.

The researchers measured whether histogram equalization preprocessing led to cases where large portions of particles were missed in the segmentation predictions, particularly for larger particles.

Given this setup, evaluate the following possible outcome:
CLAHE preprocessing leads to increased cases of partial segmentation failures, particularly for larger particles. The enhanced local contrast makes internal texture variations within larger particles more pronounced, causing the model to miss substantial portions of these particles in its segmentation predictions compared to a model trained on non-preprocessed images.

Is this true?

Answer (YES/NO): YES